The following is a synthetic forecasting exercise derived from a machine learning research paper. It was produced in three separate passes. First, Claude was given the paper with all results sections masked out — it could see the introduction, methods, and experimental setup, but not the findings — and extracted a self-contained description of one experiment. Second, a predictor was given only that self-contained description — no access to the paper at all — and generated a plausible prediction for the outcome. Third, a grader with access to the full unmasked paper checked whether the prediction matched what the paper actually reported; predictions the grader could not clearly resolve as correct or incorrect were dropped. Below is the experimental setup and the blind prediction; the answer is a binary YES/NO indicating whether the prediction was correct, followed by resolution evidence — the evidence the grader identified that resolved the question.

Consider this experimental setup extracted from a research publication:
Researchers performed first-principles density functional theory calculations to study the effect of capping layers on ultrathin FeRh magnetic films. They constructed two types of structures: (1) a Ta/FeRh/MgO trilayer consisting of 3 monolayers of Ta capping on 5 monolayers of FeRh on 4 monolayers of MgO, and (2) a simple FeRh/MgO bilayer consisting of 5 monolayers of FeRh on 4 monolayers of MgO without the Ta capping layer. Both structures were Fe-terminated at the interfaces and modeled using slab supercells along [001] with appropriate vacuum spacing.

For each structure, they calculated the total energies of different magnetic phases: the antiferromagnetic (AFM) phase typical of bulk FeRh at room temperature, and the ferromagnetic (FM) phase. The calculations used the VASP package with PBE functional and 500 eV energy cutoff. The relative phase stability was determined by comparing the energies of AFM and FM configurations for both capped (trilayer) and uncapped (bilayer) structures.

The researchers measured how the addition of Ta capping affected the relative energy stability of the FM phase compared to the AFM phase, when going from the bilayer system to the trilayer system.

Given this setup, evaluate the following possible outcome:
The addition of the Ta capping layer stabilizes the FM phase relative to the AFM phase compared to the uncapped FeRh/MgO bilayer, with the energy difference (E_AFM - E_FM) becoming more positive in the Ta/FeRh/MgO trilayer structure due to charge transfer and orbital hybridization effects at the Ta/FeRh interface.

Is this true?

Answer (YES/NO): YES